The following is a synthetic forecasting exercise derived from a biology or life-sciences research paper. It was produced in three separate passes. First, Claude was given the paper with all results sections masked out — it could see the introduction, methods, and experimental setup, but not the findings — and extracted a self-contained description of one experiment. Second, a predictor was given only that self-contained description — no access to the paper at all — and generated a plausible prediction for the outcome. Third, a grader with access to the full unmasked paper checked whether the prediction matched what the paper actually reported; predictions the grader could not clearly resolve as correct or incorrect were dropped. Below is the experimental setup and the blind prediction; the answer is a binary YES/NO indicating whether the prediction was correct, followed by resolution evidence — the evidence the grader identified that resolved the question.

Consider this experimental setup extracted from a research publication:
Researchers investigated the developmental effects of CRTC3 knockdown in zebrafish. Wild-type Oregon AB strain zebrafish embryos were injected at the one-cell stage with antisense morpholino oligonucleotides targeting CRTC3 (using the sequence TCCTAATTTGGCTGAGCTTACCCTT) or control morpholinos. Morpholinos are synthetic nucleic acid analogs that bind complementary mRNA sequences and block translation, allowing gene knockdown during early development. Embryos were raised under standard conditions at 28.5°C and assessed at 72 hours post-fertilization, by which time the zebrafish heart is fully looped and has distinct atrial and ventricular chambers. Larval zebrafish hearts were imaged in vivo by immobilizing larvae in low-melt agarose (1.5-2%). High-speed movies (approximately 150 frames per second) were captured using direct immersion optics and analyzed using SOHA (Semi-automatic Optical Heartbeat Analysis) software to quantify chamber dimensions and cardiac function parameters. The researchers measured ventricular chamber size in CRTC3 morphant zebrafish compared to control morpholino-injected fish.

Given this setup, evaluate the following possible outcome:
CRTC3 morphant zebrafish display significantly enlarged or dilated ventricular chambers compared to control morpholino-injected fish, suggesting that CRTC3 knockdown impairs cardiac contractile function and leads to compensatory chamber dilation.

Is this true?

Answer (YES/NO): NO